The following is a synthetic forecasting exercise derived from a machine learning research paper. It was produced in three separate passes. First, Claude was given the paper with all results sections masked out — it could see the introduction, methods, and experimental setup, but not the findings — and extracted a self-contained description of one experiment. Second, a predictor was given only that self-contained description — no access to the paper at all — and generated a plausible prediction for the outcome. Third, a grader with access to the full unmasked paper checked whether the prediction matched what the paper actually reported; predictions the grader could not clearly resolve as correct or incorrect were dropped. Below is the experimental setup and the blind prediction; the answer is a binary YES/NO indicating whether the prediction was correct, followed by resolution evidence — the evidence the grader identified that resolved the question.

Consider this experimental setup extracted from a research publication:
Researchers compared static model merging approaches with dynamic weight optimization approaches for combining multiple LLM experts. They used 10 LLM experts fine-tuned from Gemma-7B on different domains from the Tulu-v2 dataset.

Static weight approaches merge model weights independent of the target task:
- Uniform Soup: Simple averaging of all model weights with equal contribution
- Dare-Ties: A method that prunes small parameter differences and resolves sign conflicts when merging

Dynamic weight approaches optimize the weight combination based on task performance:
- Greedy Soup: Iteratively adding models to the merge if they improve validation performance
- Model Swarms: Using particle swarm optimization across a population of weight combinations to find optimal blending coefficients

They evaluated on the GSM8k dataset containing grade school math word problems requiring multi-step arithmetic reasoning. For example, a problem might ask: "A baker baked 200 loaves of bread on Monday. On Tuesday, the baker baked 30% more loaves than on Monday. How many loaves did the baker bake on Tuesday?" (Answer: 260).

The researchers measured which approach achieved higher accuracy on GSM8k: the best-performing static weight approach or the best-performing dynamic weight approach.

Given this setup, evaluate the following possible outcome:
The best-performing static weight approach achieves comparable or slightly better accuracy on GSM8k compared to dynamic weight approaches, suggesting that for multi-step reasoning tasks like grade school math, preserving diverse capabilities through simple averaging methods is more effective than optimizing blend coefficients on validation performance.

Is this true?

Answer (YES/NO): NO